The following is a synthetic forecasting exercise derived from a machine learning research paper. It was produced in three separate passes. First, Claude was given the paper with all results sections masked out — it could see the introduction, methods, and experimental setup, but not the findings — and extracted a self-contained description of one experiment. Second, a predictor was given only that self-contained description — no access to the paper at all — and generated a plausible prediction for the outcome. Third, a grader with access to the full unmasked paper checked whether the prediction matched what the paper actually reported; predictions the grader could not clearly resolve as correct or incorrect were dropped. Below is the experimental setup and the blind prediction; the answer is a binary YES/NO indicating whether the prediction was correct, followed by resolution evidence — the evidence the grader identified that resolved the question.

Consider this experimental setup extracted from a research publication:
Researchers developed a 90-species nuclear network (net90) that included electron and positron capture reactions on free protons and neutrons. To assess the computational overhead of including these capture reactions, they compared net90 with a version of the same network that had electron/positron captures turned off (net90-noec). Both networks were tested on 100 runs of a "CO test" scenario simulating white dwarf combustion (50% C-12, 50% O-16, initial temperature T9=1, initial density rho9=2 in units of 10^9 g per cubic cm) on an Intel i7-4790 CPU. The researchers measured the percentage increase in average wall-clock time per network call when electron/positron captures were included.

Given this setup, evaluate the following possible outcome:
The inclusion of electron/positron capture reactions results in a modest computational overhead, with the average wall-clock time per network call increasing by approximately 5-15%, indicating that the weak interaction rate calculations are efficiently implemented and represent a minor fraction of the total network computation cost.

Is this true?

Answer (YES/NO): NO